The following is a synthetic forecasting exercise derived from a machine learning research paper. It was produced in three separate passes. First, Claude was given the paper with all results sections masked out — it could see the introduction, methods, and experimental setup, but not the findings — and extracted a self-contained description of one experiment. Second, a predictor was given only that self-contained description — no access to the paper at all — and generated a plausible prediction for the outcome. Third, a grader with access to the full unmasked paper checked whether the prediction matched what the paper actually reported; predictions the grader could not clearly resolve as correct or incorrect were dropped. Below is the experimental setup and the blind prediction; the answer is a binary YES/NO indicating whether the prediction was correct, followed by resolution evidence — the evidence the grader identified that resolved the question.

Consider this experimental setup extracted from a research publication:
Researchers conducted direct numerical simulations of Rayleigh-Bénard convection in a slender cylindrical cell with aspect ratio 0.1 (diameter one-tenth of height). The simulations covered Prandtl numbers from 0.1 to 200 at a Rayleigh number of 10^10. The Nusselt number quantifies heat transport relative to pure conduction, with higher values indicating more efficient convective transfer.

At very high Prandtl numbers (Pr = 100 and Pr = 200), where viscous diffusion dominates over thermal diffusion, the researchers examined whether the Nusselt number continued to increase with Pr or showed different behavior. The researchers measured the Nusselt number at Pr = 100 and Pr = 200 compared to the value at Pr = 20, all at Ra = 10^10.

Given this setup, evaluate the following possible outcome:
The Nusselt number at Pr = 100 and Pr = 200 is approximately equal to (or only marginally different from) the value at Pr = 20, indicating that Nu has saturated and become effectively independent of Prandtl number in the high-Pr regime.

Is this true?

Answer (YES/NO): NO